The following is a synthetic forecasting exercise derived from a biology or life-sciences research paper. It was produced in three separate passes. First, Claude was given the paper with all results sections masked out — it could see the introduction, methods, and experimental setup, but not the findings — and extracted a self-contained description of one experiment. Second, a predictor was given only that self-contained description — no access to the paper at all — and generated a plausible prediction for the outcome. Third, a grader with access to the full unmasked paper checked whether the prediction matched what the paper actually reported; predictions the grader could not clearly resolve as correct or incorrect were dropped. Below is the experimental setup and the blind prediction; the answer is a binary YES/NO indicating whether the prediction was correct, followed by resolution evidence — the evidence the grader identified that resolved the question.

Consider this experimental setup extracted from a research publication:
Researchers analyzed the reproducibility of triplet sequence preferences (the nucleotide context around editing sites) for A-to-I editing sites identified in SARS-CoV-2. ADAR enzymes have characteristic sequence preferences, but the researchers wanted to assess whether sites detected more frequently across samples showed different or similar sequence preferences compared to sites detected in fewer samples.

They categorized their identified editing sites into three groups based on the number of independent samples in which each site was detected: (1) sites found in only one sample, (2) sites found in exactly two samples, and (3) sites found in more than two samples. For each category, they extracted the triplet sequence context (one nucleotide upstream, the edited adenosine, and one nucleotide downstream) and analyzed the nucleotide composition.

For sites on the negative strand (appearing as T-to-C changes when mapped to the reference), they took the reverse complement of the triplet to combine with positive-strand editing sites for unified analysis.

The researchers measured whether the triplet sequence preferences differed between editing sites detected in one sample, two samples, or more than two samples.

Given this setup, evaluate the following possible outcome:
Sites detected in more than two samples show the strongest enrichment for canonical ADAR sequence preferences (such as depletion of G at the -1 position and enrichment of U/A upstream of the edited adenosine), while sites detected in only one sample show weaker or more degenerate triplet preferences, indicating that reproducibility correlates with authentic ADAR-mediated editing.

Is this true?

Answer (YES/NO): YES